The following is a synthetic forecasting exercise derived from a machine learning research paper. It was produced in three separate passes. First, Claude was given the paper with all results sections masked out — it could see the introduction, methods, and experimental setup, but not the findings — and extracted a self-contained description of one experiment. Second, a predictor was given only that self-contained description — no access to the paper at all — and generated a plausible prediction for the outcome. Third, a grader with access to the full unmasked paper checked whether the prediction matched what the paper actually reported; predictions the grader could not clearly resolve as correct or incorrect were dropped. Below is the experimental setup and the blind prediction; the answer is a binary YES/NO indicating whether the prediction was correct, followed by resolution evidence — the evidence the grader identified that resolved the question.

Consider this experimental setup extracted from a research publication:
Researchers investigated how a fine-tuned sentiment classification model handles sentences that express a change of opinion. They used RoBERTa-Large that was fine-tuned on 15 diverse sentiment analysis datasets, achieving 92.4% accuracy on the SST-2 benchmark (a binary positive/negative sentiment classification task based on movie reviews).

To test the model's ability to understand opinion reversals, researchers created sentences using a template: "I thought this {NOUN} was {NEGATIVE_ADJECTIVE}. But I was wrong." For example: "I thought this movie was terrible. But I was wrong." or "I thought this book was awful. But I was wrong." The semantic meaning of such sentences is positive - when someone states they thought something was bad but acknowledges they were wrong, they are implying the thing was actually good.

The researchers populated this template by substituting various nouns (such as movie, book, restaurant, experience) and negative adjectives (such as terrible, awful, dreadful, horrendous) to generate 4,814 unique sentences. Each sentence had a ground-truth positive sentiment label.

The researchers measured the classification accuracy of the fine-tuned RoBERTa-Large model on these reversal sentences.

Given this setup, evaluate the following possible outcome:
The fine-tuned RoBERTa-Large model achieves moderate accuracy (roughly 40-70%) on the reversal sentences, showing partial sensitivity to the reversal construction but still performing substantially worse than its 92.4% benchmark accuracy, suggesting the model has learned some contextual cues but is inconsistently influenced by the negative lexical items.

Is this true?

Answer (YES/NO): NO